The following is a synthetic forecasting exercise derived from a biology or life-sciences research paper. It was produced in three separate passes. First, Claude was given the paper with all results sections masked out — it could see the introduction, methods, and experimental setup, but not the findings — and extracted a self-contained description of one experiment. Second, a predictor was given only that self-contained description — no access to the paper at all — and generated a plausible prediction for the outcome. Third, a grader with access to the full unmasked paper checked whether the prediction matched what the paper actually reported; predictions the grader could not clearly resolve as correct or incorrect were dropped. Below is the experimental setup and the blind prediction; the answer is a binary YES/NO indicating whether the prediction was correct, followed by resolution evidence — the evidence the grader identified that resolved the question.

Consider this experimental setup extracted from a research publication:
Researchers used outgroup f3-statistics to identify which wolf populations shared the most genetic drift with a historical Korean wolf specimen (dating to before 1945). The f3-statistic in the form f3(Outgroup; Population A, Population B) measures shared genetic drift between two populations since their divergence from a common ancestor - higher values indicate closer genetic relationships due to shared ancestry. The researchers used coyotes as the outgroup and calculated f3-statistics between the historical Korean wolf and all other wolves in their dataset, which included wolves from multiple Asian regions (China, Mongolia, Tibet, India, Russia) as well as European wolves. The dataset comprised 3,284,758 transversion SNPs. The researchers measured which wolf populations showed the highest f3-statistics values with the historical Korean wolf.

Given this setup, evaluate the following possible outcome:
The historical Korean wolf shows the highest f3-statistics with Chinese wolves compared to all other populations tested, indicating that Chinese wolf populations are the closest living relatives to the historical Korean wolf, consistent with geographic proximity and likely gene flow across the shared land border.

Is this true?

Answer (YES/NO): YES